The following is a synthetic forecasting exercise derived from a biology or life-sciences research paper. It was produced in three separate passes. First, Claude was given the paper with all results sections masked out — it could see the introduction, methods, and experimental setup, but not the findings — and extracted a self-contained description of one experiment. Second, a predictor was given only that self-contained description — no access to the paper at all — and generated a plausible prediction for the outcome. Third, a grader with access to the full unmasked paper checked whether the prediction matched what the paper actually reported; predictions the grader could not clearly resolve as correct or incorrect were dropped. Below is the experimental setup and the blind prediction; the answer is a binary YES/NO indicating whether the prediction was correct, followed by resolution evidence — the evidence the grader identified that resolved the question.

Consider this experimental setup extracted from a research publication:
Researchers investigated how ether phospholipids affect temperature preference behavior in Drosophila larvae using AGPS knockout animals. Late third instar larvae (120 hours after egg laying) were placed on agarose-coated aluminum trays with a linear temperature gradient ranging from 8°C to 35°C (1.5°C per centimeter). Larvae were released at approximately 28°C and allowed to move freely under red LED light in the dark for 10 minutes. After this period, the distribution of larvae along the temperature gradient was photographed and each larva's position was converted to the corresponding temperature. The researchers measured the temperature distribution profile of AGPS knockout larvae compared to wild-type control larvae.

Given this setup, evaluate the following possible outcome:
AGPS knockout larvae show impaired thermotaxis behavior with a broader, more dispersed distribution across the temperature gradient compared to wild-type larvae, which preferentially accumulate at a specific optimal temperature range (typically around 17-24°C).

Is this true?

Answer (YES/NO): YES